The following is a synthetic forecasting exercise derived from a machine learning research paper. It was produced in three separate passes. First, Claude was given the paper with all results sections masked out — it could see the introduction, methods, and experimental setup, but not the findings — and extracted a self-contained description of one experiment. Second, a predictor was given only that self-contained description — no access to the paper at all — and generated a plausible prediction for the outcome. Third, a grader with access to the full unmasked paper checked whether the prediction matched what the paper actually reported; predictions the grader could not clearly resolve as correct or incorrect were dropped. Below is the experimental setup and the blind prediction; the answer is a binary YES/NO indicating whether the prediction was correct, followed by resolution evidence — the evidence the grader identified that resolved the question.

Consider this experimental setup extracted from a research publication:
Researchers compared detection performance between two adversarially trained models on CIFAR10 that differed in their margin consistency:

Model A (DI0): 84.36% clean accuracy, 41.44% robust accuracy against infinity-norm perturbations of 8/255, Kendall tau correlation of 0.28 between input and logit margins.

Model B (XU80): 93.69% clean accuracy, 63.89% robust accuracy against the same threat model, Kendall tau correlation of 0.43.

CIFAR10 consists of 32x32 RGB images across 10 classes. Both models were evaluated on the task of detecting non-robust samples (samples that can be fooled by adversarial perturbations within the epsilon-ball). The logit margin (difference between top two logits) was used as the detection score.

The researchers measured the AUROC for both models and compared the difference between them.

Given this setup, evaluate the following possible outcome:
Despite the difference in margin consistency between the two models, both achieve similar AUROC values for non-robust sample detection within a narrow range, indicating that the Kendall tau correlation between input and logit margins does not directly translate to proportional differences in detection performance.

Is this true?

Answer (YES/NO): NO